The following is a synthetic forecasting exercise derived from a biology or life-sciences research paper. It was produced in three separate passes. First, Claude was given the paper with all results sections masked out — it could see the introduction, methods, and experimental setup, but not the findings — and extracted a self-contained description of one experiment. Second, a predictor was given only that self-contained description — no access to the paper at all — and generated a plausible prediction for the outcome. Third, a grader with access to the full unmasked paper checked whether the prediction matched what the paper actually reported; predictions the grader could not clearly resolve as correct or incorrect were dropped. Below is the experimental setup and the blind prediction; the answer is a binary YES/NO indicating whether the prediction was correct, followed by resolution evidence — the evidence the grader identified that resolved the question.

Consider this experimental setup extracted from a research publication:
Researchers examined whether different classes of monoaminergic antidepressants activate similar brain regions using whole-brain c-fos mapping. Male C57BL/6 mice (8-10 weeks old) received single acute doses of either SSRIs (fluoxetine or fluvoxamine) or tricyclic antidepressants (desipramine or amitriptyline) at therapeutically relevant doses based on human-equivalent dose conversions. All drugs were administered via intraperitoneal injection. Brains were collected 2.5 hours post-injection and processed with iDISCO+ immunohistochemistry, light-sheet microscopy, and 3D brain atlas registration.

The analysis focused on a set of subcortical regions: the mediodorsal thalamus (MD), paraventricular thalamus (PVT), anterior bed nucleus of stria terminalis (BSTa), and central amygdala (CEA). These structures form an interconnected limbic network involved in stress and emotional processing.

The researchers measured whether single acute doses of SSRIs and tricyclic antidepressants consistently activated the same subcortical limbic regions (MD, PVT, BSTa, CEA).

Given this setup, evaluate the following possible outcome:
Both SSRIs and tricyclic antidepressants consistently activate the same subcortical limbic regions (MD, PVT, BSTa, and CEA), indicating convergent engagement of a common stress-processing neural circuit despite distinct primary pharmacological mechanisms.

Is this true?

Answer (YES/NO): YES